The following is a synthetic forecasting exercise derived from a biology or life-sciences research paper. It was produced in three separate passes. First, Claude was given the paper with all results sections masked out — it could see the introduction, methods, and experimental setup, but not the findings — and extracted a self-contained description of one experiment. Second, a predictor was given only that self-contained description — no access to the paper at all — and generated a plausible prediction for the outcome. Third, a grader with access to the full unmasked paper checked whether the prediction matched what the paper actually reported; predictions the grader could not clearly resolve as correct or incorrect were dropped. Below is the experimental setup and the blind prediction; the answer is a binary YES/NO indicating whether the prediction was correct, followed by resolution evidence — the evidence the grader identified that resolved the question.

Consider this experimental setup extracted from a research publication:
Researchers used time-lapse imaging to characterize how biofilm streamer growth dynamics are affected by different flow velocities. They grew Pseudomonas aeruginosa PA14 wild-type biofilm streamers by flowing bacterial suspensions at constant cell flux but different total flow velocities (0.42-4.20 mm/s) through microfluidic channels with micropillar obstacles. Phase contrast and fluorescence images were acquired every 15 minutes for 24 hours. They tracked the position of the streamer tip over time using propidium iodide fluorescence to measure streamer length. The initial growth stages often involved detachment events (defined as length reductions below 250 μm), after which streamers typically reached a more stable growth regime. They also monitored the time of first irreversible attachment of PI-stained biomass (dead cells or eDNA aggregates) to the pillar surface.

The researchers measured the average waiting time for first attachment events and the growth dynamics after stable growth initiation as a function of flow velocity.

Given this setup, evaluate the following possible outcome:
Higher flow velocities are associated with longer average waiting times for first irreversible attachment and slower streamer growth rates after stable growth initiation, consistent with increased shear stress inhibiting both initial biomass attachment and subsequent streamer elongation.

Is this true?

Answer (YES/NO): YES